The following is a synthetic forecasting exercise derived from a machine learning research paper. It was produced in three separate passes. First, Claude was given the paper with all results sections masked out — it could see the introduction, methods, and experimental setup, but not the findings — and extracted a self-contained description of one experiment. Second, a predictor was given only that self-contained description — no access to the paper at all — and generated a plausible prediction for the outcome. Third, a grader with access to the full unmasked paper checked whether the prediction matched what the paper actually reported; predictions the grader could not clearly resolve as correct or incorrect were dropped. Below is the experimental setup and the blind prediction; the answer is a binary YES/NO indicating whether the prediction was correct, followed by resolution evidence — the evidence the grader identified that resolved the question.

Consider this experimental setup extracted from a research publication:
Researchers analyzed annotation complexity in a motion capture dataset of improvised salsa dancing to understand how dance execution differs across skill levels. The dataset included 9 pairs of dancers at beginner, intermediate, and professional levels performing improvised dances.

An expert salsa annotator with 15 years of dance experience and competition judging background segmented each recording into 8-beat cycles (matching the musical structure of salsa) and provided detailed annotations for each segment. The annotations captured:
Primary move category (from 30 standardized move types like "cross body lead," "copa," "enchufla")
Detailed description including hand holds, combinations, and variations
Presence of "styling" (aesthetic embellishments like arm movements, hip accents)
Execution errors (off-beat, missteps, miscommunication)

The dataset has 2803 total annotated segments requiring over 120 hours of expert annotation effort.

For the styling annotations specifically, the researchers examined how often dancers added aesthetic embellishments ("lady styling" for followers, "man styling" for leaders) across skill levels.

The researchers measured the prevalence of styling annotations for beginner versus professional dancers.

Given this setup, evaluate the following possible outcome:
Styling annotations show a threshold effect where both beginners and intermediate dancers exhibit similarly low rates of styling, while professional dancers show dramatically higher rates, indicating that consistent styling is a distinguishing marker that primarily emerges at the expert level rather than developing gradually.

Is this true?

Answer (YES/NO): NO